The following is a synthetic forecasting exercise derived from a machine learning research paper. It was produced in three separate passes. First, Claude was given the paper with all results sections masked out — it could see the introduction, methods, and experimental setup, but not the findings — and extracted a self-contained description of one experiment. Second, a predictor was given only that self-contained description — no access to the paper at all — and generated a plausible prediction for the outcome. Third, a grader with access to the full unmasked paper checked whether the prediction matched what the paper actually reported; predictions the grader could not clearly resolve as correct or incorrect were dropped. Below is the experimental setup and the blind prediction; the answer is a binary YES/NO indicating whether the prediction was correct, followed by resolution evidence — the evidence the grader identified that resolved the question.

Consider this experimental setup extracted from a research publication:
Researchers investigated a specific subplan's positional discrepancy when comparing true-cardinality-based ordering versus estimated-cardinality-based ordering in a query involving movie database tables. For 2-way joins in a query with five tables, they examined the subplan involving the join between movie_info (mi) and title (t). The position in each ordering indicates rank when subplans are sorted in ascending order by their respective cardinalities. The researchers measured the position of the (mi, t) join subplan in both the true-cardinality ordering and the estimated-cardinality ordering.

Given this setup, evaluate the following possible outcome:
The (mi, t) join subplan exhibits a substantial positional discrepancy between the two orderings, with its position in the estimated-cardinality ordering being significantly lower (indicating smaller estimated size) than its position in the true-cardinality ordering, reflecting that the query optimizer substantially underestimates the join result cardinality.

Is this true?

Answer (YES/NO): YES